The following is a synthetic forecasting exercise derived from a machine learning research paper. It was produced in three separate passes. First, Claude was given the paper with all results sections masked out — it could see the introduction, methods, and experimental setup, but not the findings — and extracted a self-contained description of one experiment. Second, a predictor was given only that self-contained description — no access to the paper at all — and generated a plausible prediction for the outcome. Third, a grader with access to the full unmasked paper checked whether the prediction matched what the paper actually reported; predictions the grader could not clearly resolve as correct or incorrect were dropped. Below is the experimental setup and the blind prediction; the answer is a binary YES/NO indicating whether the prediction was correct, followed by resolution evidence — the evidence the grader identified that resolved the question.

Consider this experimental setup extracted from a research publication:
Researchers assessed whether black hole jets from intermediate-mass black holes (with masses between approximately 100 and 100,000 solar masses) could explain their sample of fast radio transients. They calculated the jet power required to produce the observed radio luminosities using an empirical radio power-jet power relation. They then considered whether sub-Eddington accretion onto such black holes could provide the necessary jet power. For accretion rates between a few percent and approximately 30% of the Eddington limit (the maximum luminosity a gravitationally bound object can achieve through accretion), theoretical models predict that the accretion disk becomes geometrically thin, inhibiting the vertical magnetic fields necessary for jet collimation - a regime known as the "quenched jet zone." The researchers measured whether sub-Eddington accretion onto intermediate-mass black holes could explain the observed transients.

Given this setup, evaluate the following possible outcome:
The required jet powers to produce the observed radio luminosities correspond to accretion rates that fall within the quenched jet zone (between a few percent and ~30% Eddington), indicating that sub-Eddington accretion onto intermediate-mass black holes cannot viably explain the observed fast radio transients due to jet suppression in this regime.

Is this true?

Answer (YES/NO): YES